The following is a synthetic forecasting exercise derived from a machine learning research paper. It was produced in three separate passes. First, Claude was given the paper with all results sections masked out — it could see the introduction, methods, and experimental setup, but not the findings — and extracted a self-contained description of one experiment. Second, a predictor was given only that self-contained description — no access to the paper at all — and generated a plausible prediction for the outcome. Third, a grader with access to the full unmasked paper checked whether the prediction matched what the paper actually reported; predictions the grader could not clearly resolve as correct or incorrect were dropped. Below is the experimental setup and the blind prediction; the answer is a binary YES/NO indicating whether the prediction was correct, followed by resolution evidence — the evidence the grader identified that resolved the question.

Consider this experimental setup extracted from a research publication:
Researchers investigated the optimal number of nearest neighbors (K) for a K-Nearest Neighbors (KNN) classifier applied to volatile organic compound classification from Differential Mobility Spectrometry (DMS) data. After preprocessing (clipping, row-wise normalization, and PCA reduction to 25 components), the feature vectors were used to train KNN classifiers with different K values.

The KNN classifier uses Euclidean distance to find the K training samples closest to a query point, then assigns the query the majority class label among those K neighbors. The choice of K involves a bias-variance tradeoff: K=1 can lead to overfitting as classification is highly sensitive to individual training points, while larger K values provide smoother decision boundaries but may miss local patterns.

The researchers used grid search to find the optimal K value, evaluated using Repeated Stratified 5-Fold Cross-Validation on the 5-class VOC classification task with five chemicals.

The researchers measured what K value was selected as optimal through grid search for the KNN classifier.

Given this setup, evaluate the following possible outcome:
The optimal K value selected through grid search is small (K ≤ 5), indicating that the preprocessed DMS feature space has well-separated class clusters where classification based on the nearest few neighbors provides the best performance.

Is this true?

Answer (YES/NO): YES